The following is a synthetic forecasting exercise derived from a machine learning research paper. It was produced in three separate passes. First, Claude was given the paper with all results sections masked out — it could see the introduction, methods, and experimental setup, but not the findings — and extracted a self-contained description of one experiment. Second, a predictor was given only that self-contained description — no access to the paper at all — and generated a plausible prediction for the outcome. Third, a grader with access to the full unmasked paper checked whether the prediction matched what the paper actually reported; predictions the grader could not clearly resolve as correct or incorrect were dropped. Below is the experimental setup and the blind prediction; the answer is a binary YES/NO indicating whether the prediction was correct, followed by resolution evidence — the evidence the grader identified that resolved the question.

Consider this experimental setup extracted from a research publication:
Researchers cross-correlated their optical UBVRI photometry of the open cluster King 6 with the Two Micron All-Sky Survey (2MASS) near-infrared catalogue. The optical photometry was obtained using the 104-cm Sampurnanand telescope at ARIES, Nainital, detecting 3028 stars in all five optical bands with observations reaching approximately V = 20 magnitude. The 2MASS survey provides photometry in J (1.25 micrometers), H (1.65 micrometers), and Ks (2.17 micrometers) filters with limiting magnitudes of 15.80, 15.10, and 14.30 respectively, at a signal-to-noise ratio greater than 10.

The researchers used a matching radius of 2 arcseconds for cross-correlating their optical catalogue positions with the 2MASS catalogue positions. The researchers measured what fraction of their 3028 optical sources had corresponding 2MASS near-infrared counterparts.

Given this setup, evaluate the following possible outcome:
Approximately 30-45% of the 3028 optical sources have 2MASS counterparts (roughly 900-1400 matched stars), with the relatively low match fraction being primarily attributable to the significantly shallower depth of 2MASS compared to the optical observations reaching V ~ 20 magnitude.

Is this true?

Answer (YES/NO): NO